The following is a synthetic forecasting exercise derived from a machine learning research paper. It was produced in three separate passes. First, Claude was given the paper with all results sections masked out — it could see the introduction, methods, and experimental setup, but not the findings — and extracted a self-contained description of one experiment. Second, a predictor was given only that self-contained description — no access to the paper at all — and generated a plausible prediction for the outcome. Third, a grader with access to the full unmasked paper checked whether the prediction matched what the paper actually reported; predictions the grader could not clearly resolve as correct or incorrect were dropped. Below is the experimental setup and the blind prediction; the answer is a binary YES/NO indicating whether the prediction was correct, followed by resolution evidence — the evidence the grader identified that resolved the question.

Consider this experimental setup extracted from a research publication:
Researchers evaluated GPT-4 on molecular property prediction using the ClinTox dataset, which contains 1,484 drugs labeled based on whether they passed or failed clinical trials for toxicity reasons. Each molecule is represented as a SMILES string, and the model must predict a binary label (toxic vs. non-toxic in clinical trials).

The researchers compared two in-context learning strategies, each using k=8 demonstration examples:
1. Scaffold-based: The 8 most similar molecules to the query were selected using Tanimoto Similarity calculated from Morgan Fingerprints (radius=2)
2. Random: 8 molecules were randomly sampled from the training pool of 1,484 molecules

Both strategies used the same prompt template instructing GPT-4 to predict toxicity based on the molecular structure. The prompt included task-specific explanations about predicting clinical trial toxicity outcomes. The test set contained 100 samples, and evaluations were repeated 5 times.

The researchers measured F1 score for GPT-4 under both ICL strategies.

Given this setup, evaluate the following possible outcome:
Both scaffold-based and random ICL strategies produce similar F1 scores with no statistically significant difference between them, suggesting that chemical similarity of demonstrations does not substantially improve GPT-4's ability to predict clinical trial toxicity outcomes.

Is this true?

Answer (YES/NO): NO